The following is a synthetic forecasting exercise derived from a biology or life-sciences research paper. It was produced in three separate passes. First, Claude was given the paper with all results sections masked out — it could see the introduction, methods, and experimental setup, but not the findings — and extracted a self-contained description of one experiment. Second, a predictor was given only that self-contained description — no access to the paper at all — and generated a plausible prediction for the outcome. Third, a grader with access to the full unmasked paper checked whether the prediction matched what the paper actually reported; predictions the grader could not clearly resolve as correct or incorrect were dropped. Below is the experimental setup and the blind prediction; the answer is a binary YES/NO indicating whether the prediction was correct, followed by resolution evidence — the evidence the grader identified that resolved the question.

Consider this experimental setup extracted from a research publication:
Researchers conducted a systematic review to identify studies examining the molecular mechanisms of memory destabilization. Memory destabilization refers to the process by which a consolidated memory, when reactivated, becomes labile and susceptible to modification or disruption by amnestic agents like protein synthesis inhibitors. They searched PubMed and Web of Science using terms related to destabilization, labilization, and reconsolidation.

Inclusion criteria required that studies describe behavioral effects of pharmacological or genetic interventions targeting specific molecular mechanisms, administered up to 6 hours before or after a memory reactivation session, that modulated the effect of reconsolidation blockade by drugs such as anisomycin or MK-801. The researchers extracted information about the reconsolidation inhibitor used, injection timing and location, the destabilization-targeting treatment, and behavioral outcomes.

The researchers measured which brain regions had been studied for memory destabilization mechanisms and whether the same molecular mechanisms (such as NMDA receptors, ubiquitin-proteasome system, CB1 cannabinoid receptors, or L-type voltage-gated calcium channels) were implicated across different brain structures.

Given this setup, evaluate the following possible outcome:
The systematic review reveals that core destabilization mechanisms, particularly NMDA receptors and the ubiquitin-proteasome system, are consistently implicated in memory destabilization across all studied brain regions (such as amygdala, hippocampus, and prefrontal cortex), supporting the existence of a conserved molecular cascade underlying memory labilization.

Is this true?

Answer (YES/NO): NO